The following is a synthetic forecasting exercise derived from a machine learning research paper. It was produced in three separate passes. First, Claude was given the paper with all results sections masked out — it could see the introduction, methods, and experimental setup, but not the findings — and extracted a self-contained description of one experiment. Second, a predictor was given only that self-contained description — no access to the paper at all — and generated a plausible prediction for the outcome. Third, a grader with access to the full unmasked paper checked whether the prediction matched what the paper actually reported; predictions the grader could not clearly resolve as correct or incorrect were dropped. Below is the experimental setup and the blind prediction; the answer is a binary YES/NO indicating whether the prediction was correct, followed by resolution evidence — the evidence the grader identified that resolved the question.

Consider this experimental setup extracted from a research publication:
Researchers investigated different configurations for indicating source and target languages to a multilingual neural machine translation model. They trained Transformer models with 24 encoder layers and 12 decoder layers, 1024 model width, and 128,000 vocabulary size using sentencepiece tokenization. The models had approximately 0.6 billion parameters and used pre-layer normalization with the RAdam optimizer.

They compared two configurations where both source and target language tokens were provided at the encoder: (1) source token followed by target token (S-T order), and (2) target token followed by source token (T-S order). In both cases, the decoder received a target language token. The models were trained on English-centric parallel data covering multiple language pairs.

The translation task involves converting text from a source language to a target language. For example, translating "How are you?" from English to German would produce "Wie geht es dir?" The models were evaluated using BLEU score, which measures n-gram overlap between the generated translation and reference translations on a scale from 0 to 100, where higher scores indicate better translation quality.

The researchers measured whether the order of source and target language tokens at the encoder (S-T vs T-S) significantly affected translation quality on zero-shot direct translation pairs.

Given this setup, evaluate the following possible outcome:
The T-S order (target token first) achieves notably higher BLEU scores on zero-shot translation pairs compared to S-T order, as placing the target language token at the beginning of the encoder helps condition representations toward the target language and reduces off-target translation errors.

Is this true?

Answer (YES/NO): NO